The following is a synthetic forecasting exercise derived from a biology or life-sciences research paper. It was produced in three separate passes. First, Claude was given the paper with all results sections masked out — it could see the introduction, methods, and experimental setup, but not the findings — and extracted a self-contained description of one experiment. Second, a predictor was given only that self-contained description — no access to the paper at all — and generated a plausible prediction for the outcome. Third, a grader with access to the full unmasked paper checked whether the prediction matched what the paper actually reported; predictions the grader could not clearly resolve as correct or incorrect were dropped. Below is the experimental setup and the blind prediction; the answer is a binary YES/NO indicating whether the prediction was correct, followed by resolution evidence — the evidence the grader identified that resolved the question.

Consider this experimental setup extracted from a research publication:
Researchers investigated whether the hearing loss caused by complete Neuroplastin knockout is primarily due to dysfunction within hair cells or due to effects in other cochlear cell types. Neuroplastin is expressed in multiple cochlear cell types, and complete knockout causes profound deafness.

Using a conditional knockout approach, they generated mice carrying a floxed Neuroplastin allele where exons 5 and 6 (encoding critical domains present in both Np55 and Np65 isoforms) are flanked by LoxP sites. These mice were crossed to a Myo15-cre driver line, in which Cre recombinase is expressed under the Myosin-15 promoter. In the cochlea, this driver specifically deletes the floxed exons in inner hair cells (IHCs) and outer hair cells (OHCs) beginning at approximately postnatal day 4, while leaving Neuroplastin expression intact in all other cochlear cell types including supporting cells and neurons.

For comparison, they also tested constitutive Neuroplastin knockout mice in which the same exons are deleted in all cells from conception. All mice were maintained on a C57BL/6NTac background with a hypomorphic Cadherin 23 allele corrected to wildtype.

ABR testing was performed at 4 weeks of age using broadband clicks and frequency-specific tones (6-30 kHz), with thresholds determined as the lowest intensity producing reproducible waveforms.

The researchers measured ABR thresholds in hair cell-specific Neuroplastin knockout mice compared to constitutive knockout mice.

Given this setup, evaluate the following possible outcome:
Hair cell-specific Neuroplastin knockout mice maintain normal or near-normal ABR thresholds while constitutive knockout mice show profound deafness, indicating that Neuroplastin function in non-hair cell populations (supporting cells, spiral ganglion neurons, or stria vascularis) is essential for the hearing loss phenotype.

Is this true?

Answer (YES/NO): NO